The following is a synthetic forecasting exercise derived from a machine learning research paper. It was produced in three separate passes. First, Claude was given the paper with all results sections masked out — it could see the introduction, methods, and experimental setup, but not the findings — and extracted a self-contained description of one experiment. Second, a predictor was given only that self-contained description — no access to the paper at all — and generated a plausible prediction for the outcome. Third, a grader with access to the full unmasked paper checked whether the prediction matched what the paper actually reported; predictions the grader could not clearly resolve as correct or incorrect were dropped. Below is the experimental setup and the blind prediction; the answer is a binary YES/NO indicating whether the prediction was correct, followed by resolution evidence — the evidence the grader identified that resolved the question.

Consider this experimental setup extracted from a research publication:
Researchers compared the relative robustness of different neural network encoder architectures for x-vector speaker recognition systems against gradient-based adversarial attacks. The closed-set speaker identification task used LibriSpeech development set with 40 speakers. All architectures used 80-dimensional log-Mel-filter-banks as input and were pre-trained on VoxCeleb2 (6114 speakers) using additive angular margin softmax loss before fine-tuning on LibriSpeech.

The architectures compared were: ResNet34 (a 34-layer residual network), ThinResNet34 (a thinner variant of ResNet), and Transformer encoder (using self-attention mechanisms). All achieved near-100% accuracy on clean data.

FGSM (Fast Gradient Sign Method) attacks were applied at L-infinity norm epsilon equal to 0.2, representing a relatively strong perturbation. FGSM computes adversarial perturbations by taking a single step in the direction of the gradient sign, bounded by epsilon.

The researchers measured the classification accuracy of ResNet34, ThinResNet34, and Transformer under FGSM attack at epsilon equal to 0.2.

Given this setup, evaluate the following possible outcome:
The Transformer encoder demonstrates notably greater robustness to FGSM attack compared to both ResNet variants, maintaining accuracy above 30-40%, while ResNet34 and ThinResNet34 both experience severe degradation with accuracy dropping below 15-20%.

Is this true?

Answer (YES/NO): NO